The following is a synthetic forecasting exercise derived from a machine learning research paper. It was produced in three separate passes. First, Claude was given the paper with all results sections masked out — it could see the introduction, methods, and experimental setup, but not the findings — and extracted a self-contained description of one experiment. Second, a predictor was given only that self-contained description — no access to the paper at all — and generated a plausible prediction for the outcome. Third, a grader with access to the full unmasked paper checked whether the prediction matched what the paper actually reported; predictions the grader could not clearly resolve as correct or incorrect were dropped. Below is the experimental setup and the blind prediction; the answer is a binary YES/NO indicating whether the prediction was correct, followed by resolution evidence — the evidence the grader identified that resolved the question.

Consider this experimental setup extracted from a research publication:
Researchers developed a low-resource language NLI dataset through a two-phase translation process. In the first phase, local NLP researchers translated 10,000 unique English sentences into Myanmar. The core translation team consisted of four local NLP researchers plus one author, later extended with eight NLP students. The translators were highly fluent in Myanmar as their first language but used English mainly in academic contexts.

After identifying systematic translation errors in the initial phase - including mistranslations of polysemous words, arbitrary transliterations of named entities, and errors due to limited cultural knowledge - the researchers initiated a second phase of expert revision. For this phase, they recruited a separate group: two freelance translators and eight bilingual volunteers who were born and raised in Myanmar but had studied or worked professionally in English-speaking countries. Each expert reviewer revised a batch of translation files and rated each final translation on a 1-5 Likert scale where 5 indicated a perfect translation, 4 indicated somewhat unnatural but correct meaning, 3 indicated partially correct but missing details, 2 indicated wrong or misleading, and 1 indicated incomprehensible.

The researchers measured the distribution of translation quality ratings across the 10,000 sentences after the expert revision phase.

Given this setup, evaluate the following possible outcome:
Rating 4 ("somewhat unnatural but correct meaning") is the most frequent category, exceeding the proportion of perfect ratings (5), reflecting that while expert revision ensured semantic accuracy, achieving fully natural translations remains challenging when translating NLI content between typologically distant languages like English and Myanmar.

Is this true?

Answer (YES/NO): NO